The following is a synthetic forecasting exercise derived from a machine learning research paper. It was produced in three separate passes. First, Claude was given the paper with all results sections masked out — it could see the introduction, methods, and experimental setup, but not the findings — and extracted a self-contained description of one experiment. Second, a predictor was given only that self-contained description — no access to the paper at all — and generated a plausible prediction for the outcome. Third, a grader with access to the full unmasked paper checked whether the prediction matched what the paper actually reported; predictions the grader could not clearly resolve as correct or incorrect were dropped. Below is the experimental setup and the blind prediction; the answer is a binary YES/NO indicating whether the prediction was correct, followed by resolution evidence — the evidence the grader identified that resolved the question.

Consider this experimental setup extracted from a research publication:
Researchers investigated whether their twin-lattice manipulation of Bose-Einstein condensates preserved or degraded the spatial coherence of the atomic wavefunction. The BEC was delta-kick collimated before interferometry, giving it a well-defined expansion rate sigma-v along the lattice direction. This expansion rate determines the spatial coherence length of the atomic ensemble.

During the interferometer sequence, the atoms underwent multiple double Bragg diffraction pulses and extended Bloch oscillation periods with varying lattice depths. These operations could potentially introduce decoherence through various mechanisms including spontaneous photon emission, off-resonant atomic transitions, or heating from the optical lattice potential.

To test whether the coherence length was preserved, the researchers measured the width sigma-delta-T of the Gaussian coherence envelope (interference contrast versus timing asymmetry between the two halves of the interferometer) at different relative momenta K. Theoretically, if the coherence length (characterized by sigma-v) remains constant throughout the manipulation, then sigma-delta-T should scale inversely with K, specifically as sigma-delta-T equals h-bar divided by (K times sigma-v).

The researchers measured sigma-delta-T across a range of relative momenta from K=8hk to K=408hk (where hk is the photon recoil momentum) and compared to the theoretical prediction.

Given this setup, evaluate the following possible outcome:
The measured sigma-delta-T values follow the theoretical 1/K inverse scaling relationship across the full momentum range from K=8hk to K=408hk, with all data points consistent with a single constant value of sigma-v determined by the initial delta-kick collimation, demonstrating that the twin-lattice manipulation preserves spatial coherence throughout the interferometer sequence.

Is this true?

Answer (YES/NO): YES